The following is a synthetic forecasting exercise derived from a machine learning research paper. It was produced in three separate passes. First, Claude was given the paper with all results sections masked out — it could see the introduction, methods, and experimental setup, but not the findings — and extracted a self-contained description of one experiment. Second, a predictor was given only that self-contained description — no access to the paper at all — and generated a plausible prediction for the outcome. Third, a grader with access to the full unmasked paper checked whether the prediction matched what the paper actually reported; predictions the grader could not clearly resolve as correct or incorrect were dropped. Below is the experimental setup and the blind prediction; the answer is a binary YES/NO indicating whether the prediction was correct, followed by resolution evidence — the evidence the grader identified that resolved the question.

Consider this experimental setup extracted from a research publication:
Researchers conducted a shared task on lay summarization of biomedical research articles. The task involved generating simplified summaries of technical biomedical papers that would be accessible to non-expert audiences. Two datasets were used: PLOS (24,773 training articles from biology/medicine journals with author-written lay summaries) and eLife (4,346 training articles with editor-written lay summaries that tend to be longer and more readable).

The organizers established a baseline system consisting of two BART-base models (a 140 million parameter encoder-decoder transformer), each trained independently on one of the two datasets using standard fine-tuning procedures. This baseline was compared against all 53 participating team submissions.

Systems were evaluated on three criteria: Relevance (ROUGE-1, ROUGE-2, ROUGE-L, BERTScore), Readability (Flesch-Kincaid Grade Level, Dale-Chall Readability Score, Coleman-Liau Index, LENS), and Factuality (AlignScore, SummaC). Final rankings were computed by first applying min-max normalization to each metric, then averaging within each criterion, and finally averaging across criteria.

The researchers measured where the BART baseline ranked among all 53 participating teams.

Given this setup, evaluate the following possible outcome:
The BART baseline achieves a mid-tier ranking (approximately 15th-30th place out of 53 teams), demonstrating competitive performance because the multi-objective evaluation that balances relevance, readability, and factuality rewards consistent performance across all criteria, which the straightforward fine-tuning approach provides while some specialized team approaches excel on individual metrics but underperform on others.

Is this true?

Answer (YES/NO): NO